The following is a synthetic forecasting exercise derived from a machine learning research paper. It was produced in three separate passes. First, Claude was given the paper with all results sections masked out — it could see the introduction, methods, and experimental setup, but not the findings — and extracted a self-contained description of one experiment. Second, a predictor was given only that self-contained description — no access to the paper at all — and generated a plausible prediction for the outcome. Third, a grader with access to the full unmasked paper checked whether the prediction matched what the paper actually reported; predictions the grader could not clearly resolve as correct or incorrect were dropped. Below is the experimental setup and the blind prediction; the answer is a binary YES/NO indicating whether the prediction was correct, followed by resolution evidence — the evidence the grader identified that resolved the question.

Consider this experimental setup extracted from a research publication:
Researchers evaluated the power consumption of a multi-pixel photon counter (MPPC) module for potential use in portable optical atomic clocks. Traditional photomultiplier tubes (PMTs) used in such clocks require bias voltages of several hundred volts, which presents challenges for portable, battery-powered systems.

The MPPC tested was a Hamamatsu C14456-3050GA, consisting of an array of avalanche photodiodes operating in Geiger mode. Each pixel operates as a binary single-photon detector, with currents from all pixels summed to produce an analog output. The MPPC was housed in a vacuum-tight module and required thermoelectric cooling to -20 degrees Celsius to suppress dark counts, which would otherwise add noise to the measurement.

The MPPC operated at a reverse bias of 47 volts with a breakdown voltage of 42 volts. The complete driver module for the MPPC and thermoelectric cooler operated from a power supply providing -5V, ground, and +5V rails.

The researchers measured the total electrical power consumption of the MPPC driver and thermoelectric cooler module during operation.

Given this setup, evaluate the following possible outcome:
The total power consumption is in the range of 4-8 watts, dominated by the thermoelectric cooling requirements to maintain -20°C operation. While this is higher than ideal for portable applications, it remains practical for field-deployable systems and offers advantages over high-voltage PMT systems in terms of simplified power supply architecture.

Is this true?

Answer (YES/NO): NO